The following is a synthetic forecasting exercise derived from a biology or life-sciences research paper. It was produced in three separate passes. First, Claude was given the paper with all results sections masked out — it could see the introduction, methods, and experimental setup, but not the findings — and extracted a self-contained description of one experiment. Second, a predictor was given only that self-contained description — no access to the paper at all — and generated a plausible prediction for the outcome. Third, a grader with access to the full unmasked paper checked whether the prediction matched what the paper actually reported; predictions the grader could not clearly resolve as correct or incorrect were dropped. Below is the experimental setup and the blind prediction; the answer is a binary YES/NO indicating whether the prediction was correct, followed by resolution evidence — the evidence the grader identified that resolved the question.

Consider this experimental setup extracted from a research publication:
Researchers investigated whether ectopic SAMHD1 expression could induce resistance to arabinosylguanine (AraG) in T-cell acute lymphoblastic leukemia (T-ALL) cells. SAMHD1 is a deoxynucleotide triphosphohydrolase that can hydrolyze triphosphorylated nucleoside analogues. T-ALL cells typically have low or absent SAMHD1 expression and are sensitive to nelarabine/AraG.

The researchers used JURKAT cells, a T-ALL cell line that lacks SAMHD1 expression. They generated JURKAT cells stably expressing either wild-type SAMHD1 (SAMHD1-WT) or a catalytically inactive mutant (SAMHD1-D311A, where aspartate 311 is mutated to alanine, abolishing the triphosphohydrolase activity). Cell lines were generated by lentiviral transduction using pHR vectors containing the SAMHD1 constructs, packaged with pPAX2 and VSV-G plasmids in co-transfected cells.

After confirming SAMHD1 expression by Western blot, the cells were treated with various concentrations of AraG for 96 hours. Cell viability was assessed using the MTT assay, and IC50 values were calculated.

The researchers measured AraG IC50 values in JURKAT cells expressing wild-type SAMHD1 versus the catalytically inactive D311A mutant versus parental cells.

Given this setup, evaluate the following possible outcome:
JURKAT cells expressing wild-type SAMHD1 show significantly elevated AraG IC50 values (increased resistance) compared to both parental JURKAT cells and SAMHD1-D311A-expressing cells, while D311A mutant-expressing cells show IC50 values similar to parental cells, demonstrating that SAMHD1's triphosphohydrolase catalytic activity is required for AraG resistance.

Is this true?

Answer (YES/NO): NO